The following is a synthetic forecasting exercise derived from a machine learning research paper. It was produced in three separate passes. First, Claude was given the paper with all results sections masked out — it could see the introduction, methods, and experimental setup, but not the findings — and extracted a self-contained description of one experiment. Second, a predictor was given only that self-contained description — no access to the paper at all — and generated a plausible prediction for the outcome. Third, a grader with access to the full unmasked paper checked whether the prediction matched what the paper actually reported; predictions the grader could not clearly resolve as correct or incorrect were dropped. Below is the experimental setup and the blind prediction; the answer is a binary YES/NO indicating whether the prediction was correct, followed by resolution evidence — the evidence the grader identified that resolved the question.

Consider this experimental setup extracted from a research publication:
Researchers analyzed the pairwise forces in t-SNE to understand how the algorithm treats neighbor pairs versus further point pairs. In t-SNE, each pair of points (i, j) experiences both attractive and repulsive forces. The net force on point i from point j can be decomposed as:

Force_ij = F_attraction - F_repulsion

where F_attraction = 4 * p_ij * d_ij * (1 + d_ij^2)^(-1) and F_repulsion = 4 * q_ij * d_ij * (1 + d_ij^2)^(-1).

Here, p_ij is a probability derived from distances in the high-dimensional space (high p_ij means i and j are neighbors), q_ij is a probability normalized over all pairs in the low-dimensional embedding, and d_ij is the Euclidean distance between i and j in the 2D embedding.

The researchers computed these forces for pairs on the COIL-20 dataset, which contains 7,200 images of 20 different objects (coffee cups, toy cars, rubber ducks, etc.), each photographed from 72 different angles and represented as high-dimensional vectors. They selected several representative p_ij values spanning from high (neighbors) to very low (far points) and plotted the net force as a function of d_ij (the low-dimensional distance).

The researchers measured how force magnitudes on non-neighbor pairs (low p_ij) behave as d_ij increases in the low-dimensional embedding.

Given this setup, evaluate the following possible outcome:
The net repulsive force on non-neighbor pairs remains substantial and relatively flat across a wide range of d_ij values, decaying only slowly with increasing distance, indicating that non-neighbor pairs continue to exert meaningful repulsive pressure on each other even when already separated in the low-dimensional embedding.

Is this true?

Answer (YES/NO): NO